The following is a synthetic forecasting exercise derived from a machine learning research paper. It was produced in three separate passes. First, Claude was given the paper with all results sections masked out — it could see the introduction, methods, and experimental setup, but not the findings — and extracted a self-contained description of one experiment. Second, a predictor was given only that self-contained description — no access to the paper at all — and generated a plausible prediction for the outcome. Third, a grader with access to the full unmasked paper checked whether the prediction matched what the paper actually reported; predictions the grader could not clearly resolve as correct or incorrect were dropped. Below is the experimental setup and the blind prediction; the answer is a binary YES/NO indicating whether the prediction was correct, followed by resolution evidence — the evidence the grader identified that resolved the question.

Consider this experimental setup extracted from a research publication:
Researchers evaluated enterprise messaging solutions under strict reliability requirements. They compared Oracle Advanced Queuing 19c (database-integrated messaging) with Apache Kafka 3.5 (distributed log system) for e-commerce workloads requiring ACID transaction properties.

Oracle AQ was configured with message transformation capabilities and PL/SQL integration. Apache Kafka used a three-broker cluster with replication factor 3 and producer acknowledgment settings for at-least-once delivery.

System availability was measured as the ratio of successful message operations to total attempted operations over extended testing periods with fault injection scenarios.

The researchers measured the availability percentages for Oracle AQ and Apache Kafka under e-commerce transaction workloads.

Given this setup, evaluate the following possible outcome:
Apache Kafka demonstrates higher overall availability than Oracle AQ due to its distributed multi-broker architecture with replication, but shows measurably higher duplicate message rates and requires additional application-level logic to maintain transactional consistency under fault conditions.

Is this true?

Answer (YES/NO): NO